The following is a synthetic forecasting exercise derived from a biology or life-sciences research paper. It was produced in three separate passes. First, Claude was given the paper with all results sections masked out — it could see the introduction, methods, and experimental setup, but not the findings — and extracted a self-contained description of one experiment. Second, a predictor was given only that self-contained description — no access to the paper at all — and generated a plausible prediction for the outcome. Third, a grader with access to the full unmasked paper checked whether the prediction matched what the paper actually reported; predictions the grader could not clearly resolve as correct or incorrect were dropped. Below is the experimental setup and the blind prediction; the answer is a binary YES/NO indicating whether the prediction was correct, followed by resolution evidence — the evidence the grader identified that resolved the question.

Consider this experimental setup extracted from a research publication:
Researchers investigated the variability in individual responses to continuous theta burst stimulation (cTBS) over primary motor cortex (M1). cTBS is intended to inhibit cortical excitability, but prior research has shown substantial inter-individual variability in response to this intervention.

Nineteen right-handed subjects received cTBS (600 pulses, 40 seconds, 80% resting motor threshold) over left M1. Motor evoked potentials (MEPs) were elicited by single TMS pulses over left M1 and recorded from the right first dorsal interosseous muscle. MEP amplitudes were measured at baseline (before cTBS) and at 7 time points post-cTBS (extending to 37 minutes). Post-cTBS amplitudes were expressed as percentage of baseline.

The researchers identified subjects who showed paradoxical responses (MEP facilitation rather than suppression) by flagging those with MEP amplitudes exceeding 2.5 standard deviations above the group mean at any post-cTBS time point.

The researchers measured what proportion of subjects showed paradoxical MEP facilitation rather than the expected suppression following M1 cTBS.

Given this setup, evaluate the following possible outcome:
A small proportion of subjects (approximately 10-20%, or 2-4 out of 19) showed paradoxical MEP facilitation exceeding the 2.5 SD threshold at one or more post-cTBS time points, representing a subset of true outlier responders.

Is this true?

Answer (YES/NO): YES